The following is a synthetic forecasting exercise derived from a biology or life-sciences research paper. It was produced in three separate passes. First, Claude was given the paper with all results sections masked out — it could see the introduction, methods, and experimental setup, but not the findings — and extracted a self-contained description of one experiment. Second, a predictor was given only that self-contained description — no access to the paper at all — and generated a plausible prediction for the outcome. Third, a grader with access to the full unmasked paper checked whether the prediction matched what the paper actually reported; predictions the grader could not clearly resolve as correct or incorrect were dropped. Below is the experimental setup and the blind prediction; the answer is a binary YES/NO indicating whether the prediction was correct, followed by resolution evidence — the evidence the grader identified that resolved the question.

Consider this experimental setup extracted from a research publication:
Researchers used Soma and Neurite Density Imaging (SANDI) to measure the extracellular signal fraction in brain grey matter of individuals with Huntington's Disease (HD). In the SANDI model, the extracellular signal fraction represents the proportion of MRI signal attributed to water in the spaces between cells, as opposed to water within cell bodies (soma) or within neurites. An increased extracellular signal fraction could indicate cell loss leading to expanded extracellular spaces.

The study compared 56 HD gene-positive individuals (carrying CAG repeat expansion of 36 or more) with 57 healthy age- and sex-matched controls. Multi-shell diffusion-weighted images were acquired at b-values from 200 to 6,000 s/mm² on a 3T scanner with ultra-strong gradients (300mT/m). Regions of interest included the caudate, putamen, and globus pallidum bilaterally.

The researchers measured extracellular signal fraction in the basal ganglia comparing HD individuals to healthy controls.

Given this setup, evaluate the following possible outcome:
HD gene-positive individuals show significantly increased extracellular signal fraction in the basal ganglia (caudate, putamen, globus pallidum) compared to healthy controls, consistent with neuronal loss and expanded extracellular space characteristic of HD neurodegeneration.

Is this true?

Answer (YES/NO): YES